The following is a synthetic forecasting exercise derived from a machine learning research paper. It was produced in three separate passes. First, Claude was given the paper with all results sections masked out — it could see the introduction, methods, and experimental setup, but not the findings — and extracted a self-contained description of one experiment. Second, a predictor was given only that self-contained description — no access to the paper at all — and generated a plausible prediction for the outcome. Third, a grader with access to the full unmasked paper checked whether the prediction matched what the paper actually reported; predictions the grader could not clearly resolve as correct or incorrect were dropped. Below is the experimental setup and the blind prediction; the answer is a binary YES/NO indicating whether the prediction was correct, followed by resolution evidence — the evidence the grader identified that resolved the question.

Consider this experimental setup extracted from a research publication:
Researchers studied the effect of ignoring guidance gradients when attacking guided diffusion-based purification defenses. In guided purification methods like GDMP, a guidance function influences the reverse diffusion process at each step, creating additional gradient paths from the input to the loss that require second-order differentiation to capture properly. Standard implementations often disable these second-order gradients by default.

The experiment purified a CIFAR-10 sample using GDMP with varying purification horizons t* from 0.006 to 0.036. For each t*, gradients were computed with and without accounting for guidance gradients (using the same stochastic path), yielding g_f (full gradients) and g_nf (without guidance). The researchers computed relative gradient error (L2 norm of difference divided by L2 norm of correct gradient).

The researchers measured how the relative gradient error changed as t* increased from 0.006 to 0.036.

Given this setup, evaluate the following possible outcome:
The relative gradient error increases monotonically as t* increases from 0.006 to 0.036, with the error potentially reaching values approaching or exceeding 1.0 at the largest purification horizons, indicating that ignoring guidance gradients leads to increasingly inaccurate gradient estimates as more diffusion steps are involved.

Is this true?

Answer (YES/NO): NO